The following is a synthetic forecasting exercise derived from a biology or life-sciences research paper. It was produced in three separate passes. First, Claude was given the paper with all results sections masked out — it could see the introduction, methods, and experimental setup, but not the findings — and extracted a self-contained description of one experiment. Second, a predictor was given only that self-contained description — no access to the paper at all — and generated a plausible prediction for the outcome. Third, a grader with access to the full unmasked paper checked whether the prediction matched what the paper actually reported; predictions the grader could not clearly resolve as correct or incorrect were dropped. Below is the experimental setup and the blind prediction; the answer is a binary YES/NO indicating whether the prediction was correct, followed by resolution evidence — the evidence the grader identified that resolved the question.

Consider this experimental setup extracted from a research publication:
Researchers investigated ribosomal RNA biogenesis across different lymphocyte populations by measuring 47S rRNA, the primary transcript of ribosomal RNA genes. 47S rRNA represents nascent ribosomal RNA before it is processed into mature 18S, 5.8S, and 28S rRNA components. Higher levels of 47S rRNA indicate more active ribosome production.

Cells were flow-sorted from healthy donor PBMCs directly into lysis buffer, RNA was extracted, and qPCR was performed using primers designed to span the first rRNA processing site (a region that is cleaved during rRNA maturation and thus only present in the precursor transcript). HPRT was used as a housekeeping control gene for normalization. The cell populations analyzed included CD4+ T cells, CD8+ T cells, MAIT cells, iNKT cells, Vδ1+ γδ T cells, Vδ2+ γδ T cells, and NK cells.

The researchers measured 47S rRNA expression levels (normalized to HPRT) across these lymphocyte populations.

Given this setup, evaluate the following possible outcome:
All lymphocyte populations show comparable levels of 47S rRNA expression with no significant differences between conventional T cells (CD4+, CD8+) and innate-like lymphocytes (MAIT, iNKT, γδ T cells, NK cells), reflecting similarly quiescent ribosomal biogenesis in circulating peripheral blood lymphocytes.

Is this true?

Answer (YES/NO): NO